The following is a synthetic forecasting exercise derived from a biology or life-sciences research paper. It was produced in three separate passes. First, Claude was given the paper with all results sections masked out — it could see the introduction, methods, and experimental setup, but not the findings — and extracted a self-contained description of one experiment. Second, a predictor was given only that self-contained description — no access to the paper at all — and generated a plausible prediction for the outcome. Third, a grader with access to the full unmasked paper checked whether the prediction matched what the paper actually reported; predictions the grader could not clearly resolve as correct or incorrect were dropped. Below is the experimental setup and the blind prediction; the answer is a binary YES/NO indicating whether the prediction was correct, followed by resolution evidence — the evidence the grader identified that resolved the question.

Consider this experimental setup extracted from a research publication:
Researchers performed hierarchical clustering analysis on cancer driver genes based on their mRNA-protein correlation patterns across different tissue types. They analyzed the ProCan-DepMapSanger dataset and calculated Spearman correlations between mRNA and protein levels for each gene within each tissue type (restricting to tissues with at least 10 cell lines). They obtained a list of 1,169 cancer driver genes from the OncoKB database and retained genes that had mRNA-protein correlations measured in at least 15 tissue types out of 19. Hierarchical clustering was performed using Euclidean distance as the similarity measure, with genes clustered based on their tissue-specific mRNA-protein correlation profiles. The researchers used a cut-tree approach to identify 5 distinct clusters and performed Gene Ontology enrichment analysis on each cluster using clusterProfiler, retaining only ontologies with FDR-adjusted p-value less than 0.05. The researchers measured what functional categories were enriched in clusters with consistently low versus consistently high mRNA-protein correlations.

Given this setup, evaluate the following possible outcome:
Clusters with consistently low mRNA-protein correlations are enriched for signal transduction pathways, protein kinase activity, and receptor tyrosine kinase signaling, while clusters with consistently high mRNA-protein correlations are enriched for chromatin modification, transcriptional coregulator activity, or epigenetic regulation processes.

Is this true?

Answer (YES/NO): NO